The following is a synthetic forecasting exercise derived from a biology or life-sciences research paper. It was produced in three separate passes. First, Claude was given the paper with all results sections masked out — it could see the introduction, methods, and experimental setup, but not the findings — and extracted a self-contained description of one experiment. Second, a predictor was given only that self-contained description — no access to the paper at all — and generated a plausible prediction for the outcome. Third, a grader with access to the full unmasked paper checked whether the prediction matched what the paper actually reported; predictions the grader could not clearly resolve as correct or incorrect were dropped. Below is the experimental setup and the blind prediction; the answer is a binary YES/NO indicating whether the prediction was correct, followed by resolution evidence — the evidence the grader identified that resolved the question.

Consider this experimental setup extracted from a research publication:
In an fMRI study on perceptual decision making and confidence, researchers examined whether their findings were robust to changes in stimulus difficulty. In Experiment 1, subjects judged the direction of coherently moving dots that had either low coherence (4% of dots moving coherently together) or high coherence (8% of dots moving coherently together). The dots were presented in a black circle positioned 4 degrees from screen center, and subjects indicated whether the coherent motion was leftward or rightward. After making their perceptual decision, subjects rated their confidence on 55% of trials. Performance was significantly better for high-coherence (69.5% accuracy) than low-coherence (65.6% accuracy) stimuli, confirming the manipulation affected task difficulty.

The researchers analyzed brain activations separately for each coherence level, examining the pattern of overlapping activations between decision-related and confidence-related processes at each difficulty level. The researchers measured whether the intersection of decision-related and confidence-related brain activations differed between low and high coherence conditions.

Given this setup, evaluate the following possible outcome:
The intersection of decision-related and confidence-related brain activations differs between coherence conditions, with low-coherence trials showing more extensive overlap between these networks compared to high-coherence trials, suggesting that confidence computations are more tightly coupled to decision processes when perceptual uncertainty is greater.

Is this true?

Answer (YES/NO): NO